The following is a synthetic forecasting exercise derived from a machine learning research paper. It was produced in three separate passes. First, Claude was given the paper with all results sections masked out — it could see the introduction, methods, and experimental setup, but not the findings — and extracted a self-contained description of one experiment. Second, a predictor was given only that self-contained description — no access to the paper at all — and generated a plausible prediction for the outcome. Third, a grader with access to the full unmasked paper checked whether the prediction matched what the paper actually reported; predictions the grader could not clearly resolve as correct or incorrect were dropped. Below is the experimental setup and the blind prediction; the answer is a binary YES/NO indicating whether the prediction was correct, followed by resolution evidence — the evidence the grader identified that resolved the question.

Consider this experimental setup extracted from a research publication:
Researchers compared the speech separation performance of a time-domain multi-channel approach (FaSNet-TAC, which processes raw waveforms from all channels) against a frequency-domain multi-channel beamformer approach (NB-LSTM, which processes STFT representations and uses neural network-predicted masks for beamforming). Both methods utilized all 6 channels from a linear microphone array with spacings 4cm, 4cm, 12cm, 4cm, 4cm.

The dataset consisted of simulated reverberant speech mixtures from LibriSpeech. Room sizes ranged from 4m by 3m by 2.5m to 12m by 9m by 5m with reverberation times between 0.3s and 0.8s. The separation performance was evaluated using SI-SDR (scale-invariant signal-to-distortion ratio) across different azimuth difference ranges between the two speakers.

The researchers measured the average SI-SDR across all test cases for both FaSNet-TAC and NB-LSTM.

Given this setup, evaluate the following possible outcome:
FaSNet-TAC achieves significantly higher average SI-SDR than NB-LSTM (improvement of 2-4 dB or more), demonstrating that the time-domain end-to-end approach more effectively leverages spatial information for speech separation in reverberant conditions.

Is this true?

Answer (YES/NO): NO